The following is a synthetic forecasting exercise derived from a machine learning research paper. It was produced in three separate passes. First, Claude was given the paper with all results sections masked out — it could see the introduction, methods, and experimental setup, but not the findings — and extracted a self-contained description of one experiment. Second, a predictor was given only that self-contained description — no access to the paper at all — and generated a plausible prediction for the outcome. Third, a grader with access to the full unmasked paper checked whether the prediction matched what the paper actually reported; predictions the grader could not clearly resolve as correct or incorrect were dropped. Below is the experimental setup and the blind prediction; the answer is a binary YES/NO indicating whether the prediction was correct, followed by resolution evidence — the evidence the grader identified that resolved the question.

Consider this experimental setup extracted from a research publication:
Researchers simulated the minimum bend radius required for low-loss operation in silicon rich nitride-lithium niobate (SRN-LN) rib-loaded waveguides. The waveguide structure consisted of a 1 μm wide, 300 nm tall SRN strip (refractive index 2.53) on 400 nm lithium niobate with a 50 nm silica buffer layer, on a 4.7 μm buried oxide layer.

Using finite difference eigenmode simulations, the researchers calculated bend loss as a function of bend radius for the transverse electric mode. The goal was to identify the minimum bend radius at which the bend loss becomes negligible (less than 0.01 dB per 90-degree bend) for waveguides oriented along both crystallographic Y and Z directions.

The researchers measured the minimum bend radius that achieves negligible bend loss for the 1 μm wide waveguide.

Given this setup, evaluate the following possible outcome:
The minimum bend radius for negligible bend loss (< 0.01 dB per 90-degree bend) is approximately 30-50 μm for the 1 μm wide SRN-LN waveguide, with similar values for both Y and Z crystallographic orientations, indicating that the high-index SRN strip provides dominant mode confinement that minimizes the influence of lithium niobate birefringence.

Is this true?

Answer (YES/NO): YES